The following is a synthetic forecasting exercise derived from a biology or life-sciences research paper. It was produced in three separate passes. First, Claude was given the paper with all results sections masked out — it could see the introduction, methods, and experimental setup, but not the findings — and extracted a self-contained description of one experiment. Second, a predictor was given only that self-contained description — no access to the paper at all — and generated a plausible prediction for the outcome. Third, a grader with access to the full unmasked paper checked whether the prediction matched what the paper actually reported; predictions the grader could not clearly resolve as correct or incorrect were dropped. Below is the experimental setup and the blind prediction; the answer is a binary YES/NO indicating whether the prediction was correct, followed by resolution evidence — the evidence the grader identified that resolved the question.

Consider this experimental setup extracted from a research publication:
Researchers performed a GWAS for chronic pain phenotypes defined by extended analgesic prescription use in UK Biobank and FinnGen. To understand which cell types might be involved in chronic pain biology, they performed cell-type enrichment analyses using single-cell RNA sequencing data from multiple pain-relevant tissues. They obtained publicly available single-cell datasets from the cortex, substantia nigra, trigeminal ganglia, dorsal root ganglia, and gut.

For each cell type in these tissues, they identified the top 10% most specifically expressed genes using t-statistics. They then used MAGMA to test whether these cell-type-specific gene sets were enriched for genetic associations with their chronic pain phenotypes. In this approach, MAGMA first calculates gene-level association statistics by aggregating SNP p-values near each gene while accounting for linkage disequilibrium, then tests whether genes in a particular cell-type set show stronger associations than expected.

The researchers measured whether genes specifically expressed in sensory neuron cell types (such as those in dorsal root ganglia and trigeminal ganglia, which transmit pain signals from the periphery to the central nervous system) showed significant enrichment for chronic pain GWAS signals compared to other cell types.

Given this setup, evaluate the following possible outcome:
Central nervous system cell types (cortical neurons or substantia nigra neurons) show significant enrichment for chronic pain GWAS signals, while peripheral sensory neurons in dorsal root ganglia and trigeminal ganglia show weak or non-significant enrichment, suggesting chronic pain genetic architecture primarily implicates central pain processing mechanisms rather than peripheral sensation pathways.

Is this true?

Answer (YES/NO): NO